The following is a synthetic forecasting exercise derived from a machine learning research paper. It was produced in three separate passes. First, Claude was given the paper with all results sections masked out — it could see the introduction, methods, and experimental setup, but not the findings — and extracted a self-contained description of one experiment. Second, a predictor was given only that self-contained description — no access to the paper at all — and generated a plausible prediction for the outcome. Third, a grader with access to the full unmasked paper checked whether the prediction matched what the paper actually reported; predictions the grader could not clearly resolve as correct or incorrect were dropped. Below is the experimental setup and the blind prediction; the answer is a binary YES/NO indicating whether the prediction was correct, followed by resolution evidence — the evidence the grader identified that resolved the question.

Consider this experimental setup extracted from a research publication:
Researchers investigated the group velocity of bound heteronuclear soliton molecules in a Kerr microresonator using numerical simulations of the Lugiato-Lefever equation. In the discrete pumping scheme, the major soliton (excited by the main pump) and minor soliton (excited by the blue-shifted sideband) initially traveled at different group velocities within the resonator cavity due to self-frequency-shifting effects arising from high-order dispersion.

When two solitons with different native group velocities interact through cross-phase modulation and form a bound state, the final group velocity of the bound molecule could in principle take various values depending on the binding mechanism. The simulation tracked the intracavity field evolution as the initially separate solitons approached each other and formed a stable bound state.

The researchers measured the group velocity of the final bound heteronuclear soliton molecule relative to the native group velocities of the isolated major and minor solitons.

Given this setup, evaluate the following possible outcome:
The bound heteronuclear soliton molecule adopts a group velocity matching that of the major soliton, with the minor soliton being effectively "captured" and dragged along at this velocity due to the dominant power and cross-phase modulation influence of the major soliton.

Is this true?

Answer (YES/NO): NO